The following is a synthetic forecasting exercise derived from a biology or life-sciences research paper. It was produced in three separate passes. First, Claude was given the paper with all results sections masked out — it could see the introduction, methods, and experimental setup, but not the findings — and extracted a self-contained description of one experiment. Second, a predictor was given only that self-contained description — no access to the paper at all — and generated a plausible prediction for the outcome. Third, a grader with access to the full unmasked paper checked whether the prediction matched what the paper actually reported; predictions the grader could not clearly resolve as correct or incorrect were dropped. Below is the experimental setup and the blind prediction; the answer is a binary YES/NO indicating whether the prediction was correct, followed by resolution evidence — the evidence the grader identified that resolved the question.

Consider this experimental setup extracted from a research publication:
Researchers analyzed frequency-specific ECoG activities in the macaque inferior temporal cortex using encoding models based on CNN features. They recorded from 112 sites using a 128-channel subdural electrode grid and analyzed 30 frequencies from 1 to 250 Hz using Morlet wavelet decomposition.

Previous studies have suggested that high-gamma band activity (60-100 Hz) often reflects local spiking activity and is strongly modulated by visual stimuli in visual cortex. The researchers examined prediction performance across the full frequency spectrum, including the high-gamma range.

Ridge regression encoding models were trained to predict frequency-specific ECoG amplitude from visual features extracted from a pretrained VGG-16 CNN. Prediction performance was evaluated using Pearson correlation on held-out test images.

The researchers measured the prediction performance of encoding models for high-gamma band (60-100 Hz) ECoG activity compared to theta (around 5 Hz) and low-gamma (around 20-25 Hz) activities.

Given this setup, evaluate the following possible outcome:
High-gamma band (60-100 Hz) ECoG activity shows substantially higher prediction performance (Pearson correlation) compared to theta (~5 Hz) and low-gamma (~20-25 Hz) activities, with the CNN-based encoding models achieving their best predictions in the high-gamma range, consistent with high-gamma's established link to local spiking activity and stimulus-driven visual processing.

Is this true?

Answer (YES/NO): NO